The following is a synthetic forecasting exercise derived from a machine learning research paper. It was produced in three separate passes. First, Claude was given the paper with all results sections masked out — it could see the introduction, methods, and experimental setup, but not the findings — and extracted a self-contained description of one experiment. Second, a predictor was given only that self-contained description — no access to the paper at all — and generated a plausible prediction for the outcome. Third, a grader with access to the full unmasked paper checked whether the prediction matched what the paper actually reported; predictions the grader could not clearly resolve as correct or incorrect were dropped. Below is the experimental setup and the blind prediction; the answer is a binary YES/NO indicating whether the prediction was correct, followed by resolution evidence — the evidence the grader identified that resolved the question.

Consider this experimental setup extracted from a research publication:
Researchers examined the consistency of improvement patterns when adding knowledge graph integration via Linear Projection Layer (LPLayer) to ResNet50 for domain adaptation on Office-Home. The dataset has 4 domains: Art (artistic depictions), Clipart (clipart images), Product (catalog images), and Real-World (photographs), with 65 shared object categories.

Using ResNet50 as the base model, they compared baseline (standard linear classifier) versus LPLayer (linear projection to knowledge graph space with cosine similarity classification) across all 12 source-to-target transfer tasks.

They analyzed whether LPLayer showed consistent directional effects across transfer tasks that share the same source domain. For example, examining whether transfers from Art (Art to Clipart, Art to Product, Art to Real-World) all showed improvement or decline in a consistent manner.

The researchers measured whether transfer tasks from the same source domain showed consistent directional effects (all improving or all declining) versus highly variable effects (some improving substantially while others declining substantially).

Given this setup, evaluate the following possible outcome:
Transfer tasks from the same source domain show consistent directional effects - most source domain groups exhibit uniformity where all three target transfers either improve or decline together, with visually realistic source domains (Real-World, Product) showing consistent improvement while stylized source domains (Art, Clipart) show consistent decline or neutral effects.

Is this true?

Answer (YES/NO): NO